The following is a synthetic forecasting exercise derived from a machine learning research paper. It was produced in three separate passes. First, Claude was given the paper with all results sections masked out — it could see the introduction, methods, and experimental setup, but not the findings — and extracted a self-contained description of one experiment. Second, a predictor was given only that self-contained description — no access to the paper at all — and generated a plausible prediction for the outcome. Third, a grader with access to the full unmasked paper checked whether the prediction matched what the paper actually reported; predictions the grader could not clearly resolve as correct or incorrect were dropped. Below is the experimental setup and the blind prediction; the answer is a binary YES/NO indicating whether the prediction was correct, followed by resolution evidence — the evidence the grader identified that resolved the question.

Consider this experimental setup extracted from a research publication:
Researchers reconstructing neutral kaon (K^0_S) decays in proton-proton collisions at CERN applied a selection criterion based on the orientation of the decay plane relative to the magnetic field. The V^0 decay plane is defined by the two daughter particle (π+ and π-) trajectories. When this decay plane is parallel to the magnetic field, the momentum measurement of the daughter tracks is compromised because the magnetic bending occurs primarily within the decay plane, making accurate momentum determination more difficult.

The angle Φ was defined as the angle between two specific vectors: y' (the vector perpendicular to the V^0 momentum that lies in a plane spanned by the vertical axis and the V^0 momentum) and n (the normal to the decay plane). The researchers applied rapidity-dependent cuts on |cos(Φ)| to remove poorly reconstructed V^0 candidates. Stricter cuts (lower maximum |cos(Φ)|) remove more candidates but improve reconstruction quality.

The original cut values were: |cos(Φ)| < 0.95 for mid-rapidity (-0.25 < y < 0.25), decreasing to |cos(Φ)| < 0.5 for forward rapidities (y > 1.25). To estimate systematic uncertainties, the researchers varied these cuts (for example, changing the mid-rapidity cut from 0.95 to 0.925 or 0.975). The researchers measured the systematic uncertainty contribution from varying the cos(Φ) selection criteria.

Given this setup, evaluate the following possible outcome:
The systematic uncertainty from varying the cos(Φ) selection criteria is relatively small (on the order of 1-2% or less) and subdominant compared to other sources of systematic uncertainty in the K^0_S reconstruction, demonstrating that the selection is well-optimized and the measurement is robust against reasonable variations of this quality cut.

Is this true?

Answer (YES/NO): NO